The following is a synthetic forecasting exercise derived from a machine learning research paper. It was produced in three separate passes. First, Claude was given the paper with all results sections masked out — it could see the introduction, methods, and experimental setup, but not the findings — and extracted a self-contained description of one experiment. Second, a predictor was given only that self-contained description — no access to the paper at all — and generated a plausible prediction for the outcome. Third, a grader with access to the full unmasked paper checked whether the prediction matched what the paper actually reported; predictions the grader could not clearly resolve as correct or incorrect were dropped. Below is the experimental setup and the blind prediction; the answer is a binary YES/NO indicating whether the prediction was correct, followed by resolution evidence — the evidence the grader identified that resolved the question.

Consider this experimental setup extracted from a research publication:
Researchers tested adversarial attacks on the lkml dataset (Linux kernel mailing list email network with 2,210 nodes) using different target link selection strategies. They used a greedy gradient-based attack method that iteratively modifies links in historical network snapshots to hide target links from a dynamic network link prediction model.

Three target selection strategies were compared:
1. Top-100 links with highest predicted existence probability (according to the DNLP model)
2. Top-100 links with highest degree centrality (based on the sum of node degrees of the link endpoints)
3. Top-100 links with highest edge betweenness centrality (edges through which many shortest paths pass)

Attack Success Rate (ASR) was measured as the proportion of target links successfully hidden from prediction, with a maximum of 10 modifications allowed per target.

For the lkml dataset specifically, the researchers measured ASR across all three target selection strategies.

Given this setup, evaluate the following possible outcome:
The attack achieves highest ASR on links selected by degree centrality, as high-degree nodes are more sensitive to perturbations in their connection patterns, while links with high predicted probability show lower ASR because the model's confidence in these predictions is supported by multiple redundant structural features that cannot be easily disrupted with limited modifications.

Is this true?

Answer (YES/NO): NO